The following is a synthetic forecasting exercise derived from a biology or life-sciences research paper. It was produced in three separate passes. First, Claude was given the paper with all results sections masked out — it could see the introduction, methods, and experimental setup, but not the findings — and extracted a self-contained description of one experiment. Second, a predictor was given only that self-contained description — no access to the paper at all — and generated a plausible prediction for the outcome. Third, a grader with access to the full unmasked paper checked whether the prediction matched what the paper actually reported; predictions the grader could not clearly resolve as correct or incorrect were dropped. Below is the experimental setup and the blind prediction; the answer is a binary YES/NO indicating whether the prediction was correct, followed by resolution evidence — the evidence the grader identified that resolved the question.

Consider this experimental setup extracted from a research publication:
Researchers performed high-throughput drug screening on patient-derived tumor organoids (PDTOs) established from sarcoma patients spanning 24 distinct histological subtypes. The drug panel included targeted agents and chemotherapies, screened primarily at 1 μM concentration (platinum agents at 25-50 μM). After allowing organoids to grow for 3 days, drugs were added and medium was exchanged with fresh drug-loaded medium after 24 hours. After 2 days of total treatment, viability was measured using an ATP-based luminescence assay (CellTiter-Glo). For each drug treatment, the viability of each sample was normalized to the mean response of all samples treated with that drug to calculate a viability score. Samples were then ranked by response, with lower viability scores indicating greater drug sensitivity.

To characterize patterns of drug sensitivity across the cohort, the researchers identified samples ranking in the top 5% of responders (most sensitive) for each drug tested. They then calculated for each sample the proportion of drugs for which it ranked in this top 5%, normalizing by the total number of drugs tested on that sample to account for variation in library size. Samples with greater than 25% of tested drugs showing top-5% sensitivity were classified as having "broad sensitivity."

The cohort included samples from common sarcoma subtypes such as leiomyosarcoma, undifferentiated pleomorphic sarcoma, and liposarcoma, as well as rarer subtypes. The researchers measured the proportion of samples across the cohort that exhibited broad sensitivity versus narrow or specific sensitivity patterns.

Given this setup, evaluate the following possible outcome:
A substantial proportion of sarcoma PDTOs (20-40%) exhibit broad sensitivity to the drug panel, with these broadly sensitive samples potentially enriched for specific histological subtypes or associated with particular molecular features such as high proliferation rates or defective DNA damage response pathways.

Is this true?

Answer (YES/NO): NO